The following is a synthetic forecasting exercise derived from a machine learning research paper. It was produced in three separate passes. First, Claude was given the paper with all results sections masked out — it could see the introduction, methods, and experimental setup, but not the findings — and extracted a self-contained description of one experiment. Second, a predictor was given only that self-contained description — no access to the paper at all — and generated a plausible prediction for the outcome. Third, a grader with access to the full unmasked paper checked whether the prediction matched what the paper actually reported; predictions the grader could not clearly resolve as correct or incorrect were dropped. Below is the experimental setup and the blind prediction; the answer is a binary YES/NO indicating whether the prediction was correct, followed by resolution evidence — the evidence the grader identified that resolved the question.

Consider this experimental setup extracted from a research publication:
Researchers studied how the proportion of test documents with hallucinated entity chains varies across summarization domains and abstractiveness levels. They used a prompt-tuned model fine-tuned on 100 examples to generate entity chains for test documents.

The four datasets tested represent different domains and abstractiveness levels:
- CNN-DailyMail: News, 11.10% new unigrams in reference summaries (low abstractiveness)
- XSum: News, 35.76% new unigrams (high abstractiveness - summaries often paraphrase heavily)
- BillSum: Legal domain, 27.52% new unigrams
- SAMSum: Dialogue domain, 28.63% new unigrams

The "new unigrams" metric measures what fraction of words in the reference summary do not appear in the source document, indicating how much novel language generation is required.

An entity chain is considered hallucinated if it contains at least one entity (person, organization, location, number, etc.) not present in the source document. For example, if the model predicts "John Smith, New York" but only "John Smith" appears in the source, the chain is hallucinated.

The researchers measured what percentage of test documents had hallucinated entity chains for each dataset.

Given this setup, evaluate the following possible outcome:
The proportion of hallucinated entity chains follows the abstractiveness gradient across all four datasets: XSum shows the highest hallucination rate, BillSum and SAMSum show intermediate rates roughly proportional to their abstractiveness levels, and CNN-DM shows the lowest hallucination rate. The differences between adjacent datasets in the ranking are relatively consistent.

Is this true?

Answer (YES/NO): NO